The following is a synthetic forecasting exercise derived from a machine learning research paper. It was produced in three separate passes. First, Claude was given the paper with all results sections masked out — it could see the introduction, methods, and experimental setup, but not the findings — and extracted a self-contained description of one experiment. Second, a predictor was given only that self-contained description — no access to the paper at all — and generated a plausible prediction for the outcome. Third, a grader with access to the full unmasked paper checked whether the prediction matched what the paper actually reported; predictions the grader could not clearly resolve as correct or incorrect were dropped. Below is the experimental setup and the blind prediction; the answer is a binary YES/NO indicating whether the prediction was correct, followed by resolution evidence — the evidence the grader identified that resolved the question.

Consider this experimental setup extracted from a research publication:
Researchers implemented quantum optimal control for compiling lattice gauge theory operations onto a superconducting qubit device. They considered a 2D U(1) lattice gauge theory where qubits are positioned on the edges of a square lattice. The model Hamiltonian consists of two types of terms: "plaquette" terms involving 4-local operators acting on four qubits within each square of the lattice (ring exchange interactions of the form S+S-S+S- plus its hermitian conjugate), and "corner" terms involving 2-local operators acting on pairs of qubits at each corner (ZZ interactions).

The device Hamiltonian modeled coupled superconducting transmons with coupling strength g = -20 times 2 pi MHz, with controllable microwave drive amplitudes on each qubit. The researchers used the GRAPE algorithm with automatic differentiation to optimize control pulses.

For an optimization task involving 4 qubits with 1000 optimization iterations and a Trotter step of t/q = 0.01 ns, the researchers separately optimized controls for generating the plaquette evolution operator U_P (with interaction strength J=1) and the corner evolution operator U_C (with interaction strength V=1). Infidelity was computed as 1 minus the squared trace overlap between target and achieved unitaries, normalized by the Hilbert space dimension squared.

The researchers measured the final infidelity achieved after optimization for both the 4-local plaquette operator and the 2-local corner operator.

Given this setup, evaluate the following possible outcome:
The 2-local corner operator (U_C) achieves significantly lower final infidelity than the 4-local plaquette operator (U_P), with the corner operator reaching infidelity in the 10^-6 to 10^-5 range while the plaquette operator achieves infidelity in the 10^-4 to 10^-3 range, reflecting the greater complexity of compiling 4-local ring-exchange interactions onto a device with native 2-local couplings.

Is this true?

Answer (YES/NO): NO